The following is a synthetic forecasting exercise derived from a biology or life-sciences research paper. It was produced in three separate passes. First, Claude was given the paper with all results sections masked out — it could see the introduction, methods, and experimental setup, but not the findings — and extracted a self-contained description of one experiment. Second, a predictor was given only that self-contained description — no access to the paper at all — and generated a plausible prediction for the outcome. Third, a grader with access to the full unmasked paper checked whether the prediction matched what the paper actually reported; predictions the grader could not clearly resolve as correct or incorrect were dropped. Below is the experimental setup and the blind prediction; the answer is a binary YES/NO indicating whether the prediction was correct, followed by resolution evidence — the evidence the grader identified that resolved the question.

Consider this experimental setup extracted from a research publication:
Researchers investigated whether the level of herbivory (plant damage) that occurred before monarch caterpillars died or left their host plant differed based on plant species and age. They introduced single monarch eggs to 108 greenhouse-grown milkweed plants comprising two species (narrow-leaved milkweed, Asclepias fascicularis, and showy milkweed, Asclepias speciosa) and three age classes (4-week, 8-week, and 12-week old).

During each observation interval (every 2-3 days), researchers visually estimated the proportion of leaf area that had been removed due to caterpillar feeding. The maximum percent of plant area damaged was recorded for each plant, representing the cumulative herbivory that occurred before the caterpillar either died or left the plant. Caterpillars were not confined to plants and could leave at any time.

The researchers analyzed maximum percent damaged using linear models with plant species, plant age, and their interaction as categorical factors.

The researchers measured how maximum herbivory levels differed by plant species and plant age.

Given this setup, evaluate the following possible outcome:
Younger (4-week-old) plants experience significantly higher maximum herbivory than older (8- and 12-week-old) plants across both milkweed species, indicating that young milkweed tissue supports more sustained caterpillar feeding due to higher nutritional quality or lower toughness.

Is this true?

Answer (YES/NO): YES